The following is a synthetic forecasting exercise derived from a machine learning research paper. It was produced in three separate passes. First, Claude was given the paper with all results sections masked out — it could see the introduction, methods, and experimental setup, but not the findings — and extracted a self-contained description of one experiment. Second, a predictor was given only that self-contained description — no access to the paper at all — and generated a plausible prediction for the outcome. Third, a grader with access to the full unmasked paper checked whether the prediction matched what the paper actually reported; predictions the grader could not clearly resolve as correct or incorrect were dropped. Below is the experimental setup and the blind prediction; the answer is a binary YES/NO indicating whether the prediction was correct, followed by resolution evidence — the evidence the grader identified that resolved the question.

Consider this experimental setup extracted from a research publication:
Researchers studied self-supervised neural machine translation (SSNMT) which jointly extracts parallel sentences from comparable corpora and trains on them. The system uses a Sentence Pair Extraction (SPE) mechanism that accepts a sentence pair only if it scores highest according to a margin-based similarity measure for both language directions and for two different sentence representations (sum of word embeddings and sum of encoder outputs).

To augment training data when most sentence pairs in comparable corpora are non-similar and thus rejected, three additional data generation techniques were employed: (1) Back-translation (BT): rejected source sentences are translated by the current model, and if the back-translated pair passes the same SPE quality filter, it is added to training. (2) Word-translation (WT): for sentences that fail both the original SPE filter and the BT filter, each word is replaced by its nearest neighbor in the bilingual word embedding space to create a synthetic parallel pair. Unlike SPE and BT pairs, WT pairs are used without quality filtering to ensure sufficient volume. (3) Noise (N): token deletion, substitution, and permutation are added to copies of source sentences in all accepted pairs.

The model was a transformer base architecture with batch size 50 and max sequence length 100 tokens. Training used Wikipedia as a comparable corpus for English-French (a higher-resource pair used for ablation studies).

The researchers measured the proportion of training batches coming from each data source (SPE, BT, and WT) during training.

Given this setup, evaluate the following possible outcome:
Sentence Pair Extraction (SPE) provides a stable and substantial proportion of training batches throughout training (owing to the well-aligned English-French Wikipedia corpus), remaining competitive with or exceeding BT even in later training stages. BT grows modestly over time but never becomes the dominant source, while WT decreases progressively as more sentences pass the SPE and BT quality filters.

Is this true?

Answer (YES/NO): NO